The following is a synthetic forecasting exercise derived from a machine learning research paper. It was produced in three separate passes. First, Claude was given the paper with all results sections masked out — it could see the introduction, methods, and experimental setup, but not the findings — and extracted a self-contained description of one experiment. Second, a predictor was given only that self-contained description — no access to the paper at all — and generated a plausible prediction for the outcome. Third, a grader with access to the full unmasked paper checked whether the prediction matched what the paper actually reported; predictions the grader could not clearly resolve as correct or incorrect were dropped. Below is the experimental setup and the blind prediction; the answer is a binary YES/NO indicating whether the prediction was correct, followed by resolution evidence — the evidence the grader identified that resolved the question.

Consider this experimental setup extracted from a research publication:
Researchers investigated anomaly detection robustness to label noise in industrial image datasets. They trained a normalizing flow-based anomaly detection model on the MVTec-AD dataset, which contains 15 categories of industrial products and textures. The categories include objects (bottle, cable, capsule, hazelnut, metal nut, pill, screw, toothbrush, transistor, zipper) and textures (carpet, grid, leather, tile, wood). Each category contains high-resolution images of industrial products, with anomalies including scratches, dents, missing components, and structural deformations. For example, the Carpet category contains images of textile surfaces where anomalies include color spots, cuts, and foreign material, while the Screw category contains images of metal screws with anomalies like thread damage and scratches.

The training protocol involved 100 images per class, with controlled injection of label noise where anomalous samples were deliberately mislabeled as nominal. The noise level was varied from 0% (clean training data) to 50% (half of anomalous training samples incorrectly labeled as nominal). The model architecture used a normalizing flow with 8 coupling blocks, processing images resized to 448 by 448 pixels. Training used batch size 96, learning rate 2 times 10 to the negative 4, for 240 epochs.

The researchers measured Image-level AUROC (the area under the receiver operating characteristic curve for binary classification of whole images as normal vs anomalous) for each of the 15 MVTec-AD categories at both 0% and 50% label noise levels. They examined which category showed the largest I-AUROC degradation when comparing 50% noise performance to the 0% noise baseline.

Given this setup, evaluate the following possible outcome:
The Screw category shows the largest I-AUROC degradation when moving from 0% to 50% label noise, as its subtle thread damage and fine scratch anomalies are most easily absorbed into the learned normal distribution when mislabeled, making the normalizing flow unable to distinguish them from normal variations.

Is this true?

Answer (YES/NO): NO